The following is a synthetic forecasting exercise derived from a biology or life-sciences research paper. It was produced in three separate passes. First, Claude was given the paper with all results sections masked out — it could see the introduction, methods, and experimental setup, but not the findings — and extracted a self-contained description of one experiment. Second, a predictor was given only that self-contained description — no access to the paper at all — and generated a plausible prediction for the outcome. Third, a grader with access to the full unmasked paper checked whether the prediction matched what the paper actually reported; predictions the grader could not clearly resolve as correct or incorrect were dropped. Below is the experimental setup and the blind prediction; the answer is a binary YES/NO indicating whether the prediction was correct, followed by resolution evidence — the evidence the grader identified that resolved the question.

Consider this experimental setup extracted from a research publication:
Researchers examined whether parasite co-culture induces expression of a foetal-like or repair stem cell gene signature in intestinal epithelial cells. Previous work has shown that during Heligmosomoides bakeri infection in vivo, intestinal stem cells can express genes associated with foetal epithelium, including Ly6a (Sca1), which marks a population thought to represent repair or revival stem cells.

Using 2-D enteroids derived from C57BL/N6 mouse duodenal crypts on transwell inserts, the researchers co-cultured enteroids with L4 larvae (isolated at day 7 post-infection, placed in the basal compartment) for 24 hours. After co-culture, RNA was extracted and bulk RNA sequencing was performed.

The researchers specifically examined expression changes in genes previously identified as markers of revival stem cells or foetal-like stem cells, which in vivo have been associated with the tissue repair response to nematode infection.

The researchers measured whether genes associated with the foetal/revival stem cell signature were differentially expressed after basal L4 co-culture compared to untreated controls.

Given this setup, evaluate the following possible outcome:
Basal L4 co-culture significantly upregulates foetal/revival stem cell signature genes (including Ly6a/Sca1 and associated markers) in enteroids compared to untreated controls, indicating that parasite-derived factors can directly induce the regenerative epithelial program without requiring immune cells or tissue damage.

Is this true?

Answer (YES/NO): YES